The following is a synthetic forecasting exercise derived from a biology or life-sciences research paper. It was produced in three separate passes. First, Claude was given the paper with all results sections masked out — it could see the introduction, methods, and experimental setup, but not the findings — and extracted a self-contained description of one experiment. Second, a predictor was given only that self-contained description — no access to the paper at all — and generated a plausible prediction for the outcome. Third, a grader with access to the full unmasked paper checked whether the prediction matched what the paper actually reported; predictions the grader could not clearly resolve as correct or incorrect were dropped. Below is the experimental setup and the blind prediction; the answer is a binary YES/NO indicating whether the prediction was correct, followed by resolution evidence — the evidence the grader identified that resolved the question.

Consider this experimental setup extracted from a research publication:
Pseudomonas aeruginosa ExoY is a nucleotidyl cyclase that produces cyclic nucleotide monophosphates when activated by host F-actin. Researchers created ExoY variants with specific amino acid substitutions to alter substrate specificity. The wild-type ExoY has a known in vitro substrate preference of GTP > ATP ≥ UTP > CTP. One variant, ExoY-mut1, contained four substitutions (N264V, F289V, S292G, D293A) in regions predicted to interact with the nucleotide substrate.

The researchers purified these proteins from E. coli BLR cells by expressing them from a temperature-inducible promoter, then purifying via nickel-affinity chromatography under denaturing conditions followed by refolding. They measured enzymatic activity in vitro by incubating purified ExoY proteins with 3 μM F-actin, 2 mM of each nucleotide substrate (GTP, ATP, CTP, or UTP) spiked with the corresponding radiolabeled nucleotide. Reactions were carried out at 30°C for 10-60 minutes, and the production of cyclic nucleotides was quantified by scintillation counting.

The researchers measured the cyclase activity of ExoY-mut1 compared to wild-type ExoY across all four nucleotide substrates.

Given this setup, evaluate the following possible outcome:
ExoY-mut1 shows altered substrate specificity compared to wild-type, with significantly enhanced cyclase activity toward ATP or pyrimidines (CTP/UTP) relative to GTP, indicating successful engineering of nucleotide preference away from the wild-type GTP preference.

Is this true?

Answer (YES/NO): NO